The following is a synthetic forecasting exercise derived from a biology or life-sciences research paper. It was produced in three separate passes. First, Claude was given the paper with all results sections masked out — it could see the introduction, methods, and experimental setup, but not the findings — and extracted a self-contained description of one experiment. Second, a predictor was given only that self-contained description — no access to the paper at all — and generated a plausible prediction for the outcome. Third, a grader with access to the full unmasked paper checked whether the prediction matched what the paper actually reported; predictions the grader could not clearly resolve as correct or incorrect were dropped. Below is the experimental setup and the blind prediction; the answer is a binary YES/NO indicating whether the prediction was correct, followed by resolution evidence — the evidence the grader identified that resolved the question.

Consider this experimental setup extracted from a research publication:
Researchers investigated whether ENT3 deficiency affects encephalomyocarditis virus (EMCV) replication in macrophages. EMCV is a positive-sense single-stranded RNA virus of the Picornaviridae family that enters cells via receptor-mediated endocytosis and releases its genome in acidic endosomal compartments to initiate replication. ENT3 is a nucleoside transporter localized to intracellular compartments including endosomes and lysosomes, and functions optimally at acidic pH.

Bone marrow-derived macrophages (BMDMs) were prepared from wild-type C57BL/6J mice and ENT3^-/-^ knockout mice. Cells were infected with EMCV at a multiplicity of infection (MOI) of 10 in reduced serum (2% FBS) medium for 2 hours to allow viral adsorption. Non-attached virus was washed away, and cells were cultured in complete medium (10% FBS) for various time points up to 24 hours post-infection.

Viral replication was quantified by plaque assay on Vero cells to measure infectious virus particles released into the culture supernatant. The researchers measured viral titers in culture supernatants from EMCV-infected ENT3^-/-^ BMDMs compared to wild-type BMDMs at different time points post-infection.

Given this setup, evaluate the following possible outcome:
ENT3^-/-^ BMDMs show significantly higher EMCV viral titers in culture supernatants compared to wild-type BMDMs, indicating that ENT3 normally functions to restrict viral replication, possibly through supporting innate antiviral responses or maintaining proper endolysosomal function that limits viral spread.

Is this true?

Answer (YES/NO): NO